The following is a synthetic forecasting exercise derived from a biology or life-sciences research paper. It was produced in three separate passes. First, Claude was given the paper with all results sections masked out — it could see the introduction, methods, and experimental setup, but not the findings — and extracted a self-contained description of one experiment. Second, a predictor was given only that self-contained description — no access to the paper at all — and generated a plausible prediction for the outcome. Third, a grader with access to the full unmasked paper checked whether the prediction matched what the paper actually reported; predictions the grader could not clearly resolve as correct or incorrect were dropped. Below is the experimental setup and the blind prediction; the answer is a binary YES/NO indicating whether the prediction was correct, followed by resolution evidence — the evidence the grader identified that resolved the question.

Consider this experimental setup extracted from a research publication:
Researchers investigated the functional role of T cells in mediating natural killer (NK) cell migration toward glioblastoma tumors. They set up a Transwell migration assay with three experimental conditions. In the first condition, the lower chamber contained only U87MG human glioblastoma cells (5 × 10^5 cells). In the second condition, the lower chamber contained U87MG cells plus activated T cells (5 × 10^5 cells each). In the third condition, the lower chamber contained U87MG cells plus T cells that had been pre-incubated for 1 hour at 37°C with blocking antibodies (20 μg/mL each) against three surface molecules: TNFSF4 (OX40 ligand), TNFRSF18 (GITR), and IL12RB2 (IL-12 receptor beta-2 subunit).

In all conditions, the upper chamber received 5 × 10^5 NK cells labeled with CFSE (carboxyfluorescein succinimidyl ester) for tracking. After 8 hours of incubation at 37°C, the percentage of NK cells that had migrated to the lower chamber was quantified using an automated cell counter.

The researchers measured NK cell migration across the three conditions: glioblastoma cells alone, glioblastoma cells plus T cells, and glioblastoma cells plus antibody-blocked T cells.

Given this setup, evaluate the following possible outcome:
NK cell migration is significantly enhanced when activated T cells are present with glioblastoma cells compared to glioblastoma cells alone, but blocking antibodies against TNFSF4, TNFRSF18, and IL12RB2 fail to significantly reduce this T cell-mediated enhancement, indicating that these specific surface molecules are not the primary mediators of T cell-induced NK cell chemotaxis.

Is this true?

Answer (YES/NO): NO